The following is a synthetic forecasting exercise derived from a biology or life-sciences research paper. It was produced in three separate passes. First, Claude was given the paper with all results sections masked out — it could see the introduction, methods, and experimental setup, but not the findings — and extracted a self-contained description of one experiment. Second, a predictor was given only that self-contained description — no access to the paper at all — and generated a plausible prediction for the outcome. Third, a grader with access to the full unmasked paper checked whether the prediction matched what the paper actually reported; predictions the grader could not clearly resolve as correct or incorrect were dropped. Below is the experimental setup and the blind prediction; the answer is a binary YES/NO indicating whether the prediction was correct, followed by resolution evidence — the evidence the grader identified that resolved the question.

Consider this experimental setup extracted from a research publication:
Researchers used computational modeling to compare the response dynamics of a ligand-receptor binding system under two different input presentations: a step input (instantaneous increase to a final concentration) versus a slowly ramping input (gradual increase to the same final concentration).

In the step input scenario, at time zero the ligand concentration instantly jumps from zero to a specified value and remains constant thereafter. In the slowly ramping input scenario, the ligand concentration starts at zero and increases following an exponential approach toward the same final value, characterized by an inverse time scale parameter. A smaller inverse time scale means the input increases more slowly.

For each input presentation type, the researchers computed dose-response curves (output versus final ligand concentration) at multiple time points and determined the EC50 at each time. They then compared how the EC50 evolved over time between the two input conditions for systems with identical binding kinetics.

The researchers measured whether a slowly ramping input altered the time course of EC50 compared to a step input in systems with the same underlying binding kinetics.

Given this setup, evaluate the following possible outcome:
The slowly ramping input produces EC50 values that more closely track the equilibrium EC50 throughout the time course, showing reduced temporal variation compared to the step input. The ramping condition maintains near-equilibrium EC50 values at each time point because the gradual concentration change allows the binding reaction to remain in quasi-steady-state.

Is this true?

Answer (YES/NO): NO